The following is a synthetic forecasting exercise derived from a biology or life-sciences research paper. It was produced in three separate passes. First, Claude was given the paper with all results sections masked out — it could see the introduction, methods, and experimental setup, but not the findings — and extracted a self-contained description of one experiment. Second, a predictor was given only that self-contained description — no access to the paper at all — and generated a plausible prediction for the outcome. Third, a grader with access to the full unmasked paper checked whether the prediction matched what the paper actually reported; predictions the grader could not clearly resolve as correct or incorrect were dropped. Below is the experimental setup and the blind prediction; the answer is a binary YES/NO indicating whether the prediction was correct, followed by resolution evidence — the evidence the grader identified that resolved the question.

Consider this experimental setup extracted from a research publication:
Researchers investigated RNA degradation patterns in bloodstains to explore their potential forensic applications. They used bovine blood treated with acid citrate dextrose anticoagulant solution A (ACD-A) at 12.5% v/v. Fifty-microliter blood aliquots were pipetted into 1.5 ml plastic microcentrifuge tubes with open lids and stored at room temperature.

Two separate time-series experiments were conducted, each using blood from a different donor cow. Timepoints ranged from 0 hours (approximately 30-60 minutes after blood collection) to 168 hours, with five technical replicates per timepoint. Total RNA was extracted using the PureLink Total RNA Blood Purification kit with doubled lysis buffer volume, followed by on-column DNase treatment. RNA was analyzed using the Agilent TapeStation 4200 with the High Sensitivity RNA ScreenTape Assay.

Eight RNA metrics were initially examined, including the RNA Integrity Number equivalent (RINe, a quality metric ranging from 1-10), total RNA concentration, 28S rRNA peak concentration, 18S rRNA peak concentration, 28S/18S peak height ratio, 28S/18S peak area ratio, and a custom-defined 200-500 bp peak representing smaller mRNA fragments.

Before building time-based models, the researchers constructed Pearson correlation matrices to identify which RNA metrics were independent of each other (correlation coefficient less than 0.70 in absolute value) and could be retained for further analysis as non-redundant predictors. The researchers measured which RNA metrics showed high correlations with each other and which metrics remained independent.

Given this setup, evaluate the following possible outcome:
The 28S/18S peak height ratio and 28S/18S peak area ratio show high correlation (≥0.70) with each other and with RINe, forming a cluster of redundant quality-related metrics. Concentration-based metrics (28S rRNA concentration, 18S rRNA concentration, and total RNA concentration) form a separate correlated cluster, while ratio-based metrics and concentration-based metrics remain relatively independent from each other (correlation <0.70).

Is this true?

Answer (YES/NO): NO